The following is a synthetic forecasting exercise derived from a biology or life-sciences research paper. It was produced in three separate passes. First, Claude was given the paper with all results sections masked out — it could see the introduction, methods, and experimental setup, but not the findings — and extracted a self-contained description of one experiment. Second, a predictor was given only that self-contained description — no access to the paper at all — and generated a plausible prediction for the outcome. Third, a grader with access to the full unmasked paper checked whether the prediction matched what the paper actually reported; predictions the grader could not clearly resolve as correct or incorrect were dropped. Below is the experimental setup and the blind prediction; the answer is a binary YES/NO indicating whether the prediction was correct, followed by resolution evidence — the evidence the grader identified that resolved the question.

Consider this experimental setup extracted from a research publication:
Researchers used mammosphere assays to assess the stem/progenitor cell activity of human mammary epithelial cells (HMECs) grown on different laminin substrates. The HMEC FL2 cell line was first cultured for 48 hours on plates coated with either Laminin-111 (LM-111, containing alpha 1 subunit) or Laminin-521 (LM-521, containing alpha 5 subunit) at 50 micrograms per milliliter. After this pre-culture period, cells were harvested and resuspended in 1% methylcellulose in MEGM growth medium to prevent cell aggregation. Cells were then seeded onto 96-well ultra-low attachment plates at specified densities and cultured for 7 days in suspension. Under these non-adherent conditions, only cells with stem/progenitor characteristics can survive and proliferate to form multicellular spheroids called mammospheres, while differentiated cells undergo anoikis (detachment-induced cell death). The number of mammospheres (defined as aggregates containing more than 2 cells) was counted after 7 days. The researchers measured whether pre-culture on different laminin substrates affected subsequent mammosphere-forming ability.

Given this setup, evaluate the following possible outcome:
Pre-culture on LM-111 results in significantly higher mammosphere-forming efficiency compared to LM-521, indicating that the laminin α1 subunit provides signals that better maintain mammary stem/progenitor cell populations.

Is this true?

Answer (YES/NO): YES